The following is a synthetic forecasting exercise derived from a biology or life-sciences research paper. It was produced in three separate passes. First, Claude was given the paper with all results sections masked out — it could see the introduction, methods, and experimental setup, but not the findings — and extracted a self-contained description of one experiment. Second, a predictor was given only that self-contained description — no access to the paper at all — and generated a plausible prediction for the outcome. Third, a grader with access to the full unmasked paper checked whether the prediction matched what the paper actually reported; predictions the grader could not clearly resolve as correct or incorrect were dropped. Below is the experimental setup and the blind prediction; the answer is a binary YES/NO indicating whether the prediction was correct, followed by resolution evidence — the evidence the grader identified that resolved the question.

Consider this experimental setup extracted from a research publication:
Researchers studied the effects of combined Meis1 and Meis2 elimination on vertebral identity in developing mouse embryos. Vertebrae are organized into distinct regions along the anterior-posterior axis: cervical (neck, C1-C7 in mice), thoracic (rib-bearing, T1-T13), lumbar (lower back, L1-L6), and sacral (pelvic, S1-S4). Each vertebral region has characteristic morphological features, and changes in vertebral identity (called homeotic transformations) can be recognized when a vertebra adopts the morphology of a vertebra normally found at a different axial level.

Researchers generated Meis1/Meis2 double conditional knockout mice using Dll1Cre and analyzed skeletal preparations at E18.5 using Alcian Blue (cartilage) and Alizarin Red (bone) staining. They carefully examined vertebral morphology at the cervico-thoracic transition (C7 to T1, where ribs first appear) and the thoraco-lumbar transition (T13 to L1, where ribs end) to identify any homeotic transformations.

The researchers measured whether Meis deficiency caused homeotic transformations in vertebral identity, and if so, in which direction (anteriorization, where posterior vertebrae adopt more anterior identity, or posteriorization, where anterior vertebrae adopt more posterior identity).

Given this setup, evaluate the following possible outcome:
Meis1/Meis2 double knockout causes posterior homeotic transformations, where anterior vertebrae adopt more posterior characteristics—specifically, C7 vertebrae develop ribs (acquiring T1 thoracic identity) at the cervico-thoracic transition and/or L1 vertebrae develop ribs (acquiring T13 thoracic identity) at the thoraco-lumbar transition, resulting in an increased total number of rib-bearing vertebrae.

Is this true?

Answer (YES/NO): NO